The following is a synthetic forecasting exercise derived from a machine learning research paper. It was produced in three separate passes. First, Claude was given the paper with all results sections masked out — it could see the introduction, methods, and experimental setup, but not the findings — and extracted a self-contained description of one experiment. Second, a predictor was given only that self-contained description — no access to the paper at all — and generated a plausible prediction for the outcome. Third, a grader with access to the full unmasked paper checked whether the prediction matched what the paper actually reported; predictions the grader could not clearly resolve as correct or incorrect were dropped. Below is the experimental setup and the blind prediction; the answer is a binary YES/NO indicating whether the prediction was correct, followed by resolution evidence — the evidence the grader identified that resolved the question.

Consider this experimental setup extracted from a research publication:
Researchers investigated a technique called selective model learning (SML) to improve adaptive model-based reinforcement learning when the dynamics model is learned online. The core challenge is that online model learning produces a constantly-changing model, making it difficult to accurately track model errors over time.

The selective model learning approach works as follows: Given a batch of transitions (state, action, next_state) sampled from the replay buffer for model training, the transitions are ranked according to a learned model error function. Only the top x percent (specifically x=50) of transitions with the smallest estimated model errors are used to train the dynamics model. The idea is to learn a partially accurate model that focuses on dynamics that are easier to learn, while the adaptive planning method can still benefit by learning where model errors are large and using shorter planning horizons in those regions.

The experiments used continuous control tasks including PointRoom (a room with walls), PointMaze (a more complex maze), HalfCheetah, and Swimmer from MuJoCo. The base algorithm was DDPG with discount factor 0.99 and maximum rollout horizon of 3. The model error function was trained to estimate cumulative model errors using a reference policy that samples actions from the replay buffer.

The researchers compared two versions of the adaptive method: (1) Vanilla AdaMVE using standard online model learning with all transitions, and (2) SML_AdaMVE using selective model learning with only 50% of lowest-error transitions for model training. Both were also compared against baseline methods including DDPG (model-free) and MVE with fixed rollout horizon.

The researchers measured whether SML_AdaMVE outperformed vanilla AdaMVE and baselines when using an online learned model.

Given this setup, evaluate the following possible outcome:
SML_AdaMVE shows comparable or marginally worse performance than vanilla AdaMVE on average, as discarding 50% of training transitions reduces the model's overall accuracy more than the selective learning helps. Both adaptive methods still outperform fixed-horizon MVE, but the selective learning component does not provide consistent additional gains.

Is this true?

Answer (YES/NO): NO